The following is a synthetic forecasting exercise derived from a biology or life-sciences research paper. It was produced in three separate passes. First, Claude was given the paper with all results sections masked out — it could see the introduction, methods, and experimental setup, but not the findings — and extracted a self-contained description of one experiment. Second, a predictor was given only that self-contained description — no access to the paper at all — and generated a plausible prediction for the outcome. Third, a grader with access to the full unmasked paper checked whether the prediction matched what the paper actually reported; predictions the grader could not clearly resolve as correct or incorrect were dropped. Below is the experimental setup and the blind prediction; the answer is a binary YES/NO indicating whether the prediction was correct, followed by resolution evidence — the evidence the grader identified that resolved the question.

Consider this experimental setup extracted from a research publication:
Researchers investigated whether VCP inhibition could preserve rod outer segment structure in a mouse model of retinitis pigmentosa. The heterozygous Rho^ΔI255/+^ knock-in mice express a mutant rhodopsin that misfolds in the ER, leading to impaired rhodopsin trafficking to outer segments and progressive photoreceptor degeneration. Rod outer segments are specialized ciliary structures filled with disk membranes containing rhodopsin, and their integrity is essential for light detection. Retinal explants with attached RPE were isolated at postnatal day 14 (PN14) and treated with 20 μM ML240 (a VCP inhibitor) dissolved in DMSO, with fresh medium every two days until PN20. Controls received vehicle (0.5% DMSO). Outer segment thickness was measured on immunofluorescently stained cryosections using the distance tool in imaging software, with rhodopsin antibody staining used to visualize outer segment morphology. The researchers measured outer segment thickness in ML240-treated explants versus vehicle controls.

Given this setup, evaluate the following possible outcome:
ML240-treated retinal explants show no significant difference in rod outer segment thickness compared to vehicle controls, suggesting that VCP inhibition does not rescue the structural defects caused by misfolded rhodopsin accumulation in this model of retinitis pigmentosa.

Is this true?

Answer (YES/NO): NO